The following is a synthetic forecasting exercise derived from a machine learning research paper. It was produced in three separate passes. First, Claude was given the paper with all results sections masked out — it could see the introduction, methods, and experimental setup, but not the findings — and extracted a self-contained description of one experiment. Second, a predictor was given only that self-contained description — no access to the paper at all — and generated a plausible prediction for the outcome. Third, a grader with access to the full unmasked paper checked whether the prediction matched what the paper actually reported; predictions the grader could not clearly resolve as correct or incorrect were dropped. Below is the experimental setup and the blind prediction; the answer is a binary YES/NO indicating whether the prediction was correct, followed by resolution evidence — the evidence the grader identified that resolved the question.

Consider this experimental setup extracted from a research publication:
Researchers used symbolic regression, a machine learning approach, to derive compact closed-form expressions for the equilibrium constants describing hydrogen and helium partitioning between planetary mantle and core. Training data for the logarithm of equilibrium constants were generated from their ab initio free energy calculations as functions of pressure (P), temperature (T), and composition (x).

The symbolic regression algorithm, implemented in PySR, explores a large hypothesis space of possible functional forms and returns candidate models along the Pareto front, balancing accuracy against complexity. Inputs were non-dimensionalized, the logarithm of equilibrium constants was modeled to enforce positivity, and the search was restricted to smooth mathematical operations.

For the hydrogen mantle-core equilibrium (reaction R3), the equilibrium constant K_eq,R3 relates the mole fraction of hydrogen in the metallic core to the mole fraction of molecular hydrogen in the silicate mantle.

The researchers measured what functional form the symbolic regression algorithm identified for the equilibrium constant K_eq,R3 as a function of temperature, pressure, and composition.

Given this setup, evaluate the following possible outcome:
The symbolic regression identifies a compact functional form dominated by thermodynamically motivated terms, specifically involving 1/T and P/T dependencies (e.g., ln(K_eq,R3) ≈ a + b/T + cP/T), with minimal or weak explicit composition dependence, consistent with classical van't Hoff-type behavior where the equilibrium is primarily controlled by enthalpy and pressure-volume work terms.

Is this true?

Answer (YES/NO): NO